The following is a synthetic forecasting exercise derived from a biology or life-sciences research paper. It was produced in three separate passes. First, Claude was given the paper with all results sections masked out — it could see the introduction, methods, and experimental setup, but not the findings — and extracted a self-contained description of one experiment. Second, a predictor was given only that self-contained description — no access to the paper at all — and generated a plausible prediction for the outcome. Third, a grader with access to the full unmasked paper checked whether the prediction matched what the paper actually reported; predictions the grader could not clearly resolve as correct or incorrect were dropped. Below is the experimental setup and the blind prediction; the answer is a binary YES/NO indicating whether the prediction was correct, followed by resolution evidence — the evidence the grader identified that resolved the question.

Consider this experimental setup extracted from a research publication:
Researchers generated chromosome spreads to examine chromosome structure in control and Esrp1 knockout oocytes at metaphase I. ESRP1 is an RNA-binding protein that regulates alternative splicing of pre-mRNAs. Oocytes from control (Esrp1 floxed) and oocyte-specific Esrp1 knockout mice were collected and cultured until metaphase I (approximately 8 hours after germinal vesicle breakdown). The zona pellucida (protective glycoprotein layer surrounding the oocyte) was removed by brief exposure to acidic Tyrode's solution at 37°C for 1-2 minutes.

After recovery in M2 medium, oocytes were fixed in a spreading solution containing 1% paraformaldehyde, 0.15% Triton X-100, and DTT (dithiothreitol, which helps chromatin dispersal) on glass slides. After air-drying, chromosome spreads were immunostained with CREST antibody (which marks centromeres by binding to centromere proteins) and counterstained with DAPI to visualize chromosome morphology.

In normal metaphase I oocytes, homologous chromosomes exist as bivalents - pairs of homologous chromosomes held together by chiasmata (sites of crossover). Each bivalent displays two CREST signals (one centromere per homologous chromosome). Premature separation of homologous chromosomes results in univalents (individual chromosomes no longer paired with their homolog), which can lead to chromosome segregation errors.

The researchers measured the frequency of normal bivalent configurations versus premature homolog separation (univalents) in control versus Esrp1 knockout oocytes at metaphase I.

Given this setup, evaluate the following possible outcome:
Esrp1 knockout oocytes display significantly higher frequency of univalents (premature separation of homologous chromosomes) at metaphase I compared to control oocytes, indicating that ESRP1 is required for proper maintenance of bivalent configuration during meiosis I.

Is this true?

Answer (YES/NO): NO